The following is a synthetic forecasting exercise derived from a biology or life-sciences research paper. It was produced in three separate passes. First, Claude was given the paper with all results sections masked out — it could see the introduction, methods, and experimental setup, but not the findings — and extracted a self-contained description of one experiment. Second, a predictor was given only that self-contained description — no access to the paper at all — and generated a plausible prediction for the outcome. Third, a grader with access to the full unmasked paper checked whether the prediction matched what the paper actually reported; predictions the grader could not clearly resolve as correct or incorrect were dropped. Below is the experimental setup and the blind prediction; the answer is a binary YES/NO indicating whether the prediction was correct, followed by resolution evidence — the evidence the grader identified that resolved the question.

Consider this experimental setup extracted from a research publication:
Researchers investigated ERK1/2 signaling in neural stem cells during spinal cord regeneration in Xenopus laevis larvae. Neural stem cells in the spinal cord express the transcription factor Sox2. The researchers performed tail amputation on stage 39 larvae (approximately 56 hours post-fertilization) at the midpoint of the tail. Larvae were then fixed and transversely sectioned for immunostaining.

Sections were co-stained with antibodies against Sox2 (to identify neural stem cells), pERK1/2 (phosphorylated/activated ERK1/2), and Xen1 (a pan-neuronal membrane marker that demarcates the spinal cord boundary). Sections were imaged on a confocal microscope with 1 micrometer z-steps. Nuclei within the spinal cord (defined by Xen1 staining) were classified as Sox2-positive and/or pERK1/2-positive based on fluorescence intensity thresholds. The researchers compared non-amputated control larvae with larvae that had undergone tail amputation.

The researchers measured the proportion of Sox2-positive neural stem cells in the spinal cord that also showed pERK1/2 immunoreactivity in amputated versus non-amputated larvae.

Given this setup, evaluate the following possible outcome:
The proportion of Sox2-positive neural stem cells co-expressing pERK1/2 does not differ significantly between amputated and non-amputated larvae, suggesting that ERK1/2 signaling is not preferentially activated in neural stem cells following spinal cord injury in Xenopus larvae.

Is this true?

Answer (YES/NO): NO